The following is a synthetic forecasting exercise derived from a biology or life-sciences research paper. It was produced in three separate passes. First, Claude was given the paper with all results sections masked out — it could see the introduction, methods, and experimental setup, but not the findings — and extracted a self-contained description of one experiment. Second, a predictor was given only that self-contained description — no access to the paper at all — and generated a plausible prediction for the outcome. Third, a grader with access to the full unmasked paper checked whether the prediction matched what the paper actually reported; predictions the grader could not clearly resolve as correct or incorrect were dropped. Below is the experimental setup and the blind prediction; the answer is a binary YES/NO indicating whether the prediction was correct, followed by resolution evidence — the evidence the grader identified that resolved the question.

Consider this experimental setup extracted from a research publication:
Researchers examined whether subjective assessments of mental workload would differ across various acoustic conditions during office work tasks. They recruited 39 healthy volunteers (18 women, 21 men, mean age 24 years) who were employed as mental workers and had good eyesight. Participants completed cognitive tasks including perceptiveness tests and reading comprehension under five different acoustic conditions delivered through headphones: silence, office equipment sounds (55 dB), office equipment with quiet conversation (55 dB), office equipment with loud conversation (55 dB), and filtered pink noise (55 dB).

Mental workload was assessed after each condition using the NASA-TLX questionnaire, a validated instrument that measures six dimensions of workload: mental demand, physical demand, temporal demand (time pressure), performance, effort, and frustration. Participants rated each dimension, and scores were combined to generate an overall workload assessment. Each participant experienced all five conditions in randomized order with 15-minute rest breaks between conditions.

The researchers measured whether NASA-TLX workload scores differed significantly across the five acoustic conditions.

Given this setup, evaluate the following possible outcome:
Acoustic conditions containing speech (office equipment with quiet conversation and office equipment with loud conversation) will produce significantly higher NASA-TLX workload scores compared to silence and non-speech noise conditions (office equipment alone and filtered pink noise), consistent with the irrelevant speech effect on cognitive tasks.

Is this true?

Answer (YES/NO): NO